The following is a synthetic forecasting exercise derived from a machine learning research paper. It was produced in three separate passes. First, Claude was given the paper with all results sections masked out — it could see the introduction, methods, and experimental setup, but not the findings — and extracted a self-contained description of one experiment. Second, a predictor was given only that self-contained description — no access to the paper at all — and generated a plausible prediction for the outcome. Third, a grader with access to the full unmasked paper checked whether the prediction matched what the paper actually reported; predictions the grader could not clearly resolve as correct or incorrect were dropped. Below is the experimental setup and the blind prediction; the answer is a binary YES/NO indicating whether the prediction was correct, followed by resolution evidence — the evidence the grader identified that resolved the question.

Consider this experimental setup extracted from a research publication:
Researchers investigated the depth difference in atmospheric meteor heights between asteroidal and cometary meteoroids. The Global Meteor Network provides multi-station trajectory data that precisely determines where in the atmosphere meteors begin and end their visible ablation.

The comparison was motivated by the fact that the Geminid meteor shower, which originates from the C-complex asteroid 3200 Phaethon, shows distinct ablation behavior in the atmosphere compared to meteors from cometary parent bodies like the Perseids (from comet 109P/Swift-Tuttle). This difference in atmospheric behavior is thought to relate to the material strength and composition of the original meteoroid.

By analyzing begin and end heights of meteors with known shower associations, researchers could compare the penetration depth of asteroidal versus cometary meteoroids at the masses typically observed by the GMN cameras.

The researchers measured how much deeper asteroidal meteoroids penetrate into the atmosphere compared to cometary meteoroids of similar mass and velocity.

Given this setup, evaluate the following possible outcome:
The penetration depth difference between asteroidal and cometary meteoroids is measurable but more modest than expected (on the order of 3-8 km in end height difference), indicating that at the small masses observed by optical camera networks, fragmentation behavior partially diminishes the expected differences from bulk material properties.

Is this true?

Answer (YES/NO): YES